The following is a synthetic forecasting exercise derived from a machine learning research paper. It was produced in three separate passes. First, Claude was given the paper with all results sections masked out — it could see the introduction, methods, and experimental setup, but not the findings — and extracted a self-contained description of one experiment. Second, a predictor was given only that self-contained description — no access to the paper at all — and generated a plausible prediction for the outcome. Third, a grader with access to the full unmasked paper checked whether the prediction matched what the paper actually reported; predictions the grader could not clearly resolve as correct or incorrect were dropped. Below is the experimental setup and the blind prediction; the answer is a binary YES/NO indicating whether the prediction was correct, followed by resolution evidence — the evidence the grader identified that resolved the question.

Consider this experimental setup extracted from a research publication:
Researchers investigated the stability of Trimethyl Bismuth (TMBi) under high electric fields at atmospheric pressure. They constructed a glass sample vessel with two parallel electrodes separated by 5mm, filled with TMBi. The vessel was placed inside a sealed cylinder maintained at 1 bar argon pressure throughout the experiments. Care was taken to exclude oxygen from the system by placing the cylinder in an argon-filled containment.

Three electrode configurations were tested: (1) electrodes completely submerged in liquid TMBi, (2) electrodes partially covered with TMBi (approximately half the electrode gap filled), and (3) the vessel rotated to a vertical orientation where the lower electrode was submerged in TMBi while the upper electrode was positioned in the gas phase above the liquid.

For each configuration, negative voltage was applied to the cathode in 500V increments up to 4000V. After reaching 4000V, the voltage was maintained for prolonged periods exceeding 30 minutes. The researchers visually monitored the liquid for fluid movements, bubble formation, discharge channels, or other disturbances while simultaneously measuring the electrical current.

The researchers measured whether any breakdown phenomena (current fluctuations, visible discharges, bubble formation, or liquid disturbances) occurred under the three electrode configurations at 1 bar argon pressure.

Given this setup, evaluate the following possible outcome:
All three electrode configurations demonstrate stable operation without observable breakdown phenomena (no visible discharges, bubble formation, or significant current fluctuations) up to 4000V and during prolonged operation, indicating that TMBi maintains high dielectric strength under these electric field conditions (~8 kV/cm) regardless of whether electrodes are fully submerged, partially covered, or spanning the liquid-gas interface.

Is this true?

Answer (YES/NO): YES